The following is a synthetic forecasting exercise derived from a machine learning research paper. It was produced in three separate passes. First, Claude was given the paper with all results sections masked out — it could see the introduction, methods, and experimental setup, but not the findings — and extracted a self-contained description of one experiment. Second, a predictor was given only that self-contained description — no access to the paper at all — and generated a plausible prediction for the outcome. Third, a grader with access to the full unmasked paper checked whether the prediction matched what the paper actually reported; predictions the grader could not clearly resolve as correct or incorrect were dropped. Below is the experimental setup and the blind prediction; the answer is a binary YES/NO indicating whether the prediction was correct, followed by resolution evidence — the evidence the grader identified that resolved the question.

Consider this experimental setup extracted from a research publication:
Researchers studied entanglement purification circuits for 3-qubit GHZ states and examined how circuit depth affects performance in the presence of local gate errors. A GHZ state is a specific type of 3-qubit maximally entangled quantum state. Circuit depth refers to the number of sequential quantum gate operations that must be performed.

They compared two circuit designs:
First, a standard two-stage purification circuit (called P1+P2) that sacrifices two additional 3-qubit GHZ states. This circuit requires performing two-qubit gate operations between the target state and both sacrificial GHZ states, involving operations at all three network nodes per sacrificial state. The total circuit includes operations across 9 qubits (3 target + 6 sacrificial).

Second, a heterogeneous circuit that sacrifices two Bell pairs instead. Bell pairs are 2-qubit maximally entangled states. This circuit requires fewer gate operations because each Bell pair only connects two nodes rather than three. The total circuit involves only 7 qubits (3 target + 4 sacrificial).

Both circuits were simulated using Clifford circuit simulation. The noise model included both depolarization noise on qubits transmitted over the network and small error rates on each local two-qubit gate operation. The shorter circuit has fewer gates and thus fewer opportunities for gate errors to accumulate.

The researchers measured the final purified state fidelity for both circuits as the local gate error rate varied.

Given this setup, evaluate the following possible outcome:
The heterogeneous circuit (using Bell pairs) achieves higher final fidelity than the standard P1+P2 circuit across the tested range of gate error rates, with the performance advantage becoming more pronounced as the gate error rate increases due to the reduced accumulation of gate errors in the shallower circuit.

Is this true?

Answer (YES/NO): NO